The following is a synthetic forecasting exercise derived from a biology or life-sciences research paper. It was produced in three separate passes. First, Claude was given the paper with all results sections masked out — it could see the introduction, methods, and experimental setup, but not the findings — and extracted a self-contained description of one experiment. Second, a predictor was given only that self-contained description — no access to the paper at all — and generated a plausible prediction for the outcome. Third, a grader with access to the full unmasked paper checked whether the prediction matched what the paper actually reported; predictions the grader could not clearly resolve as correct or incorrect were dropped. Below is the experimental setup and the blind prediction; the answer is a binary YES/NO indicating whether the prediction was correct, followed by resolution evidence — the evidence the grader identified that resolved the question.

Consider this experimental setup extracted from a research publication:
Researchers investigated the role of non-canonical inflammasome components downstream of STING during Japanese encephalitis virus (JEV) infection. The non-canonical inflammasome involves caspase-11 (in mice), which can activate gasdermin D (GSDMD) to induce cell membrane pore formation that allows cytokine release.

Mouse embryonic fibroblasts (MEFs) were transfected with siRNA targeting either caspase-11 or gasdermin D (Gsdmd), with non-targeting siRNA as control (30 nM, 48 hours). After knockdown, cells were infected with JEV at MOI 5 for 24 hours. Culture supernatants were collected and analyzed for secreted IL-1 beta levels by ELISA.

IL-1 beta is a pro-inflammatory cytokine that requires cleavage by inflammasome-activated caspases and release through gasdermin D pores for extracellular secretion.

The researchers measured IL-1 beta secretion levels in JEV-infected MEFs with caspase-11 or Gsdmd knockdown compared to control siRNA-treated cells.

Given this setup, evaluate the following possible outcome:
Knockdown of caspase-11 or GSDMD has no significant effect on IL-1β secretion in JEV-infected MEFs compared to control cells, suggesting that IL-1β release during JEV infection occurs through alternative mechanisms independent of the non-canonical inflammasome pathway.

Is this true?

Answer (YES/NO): NO